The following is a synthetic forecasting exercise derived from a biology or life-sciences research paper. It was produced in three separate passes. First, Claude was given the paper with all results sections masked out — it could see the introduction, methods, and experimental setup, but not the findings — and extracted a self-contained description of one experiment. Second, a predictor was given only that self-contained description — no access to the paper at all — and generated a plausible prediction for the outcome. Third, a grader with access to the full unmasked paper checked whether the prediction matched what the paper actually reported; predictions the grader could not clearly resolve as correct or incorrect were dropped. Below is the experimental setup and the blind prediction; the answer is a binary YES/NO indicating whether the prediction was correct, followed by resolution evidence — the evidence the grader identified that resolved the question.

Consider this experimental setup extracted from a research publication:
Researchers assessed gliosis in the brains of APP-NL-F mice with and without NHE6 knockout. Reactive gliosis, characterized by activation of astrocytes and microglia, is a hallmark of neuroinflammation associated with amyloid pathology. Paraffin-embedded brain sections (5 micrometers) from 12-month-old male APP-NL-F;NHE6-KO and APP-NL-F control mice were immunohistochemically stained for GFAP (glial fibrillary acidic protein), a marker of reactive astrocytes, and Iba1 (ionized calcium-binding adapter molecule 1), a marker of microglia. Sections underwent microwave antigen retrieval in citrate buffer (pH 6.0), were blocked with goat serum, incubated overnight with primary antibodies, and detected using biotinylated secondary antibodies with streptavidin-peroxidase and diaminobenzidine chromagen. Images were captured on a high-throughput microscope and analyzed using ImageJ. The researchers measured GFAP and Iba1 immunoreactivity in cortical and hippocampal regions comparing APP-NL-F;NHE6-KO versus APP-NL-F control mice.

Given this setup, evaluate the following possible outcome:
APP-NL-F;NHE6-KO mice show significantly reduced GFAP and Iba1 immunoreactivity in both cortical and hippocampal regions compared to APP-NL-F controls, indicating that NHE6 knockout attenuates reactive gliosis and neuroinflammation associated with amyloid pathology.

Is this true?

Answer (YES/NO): NO